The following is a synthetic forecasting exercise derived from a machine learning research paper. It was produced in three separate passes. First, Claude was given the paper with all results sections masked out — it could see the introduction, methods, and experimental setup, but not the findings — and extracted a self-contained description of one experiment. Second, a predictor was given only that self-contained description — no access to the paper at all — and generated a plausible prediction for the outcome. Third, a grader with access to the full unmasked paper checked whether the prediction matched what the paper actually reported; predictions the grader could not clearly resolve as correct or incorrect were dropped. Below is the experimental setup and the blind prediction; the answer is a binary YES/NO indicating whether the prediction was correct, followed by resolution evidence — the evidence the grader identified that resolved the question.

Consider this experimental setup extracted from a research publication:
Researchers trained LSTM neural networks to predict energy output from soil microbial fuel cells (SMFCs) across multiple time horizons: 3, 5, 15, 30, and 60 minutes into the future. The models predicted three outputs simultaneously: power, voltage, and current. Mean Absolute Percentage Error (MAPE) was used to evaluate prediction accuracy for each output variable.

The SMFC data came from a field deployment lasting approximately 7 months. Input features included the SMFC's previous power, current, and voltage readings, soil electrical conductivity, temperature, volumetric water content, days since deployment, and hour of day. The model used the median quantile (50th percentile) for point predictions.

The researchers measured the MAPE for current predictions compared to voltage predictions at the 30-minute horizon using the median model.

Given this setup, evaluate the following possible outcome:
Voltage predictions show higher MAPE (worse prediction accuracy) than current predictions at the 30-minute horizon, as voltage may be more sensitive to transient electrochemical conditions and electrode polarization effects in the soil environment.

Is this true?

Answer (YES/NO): YES